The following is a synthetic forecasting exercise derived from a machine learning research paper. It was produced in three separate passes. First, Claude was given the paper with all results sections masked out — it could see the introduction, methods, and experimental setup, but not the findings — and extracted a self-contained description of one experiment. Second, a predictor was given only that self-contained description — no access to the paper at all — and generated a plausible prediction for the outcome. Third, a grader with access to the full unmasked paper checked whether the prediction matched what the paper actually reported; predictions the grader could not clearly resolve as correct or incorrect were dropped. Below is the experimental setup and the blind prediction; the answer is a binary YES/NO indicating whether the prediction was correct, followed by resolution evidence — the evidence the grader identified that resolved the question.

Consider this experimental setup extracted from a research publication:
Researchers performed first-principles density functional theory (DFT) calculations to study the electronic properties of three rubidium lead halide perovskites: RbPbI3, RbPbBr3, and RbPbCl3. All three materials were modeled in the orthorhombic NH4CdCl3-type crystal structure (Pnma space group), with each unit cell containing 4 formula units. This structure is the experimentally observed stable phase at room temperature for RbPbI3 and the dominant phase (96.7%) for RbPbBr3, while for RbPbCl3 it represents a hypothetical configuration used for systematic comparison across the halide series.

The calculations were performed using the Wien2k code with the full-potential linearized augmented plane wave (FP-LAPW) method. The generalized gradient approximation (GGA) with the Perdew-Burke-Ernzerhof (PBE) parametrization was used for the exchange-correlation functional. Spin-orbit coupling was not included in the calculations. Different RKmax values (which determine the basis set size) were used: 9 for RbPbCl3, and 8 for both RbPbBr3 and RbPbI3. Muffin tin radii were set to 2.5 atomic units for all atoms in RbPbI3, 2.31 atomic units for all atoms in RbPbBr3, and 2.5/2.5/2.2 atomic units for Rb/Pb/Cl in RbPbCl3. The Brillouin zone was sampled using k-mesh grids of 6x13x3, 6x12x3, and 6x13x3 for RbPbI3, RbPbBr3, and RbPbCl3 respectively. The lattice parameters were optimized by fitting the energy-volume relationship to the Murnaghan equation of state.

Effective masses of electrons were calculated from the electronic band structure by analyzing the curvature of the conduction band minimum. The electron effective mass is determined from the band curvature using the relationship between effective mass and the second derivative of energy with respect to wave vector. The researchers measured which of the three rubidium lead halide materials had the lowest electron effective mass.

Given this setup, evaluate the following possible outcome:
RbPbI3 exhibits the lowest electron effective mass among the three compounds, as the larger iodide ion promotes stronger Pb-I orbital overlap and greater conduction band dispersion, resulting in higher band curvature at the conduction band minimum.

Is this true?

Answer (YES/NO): NO